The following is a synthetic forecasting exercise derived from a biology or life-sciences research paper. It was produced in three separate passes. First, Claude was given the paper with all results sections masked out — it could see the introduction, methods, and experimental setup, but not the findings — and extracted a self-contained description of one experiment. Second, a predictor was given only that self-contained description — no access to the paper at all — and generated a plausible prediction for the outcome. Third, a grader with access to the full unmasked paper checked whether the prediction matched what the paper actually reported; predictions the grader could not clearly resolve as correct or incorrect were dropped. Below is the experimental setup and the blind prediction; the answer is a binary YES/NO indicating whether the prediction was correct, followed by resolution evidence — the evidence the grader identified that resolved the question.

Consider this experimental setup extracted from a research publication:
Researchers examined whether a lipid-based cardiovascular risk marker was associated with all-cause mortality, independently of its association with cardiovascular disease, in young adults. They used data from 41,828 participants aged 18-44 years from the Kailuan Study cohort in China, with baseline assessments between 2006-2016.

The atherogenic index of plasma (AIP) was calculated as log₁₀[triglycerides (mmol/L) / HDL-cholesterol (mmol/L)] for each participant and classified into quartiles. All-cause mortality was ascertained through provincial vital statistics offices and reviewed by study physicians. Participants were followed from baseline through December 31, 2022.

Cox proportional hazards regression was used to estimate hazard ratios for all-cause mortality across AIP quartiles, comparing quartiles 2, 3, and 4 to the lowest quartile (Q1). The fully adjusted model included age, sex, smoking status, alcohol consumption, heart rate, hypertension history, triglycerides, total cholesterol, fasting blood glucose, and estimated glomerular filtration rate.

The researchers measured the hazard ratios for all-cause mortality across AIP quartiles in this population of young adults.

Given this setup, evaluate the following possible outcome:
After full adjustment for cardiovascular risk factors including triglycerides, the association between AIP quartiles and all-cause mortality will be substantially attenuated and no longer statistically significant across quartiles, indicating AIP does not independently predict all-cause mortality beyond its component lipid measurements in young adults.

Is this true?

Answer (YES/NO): YES